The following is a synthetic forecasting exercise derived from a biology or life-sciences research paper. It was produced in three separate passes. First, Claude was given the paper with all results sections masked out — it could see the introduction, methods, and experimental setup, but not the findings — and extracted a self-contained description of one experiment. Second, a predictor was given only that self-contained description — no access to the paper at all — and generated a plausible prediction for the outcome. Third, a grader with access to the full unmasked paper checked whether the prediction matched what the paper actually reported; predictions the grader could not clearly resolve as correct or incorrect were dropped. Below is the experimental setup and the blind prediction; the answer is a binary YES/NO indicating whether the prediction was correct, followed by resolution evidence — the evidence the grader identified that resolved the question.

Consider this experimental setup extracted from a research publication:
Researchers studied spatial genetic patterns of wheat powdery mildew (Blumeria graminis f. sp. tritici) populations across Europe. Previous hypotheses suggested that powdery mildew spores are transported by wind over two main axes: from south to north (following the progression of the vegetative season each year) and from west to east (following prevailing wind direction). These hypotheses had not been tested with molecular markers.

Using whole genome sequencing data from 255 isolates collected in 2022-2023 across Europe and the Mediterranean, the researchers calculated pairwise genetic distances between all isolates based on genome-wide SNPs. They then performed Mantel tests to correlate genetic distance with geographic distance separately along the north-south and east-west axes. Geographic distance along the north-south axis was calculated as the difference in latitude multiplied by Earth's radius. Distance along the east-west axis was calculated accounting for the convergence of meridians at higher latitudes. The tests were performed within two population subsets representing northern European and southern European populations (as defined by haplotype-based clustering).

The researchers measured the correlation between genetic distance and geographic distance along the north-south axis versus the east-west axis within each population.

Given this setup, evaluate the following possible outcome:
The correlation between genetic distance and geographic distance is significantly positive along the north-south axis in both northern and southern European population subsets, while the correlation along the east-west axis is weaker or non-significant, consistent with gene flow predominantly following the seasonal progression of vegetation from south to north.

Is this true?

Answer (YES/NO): NO